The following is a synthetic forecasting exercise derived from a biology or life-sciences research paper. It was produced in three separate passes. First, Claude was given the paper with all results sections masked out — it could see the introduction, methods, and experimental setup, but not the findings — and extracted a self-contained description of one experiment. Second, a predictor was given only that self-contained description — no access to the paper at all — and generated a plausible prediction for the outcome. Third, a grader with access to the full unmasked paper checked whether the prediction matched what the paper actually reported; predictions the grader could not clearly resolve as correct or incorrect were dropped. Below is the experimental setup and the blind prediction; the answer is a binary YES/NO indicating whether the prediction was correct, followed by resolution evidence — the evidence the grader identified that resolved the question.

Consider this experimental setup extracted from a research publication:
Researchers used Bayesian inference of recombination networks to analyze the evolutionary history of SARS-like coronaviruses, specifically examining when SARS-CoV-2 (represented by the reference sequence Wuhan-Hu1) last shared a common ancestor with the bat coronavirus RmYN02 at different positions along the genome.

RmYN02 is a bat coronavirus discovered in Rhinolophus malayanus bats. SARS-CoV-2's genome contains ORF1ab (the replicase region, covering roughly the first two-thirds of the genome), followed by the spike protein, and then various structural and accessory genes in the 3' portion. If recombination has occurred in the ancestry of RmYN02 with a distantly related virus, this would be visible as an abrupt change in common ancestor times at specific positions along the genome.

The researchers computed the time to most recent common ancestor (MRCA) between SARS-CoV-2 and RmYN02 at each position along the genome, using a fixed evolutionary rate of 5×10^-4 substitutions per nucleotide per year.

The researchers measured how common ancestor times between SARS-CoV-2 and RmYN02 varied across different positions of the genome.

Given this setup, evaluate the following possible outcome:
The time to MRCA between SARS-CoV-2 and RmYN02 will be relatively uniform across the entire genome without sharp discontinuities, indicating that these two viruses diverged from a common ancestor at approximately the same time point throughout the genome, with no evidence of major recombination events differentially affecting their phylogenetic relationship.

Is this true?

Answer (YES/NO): NO